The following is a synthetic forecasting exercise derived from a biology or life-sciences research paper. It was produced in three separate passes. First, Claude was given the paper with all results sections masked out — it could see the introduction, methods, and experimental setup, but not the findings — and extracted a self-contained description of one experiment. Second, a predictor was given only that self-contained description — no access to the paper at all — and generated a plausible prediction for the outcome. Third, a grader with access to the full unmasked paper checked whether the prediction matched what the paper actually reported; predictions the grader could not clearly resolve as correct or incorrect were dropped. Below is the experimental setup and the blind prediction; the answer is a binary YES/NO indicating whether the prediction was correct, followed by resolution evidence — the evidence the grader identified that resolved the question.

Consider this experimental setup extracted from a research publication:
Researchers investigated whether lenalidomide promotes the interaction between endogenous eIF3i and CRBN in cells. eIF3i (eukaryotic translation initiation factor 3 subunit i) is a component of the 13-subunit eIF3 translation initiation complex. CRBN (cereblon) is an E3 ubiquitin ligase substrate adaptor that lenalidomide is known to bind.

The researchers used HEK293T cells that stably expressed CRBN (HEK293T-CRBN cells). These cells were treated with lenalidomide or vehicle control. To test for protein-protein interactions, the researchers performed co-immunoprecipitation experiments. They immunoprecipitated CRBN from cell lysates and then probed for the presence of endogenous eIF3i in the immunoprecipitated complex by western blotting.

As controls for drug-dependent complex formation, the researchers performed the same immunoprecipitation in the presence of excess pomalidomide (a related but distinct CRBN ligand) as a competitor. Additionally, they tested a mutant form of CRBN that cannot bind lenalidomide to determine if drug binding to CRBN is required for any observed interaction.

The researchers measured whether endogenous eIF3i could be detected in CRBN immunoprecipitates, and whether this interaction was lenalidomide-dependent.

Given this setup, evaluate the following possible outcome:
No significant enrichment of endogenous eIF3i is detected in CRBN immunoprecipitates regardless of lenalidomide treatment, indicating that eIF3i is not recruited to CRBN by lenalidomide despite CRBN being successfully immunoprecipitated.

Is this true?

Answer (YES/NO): NO